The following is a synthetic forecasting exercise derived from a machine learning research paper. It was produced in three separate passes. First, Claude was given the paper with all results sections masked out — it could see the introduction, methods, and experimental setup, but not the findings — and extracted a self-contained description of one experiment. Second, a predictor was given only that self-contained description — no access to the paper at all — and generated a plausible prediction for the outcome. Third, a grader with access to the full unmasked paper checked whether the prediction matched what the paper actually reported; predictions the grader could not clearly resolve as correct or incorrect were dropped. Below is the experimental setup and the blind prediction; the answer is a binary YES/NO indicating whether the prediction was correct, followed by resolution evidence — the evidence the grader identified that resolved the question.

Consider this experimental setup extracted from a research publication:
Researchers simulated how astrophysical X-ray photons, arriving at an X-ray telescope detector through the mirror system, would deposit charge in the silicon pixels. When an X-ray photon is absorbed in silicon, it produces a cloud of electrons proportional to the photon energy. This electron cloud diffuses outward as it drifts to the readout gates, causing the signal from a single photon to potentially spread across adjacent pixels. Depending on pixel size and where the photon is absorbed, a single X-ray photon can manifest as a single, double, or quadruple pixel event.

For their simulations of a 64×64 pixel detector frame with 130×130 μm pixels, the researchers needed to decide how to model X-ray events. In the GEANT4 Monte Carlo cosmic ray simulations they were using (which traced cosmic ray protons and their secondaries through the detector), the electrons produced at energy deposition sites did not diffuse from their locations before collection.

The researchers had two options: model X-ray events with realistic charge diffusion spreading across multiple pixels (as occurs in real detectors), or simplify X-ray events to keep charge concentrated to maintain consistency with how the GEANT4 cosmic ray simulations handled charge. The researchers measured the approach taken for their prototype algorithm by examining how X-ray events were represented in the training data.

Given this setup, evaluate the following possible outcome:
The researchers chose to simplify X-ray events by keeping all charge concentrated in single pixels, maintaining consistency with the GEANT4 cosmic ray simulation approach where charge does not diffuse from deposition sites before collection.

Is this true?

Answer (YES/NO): YES